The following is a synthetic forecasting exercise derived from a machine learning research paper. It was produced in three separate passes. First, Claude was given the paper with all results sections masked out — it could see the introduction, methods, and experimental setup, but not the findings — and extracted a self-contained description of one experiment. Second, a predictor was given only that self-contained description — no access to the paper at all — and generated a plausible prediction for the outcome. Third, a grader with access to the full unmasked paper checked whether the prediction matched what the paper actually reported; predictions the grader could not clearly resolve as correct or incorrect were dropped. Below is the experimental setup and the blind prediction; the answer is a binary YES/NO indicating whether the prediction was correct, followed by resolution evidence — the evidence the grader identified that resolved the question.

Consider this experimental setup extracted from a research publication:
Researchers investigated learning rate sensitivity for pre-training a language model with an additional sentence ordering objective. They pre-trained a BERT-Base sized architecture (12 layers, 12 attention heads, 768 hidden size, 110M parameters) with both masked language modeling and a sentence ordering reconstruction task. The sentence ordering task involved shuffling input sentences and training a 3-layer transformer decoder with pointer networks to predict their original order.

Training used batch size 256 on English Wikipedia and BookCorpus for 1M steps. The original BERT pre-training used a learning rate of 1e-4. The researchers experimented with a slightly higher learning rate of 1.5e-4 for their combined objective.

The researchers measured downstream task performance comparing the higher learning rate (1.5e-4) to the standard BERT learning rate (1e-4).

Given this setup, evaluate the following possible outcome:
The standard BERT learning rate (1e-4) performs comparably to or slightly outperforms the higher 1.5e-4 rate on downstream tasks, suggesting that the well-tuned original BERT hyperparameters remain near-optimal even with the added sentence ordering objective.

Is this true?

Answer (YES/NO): NO